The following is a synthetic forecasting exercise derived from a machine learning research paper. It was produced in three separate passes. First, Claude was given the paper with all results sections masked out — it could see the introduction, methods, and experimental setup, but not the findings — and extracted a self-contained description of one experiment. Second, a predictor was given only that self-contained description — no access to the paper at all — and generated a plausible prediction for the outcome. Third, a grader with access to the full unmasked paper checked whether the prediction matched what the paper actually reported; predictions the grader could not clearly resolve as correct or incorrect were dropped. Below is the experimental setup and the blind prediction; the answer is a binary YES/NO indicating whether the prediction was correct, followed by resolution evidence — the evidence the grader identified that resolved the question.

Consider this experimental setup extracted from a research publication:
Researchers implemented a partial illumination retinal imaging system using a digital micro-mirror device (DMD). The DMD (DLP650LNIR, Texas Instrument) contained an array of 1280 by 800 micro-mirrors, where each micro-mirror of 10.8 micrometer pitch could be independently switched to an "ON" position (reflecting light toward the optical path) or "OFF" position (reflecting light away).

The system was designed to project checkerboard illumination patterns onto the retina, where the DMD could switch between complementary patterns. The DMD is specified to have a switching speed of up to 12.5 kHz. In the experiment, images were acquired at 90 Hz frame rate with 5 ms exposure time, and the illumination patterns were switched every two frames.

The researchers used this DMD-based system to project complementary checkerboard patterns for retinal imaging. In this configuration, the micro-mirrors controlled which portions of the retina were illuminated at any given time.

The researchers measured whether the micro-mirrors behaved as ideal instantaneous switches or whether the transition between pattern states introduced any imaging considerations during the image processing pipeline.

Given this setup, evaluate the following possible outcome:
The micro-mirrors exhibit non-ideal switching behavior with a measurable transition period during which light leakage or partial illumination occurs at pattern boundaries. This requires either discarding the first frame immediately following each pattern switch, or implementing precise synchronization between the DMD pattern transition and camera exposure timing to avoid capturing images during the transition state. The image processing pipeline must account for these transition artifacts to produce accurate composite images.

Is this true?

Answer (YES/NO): YES